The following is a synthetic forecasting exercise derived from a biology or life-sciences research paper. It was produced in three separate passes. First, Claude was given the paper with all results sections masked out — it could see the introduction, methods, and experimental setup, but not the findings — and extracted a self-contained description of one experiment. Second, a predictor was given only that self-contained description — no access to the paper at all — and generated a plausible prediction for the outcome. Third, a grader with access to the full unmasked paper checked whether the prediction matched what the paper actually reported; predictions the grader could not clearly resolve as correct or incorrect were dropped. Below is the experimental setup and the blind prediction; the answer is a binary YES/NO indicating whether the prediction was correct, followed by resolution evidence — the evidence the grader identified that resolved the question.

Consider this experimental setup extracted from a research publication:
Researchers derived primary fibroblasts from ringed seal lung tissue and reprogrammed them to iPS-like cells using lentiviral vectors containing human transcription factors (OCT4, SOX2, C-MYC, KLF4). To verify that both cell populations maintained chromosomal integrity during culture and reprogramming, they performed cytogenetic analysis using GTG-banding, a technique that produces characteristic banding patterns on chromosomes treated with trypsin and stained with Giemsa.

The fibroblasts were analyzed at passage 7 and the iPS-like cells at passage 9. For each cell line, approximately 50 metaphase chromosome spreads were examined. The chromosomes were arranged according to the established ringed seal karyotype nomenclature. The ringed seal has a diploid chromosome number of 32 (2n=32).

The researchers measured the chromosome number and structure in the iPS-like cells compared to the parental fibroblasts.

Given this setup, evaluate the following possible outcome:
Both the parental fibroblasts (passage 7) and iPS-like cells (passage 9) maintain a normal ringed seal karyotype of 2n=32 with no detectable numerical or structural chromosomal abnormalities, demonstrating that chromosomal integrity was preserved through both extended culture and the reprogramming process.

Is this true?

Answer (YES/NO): NO